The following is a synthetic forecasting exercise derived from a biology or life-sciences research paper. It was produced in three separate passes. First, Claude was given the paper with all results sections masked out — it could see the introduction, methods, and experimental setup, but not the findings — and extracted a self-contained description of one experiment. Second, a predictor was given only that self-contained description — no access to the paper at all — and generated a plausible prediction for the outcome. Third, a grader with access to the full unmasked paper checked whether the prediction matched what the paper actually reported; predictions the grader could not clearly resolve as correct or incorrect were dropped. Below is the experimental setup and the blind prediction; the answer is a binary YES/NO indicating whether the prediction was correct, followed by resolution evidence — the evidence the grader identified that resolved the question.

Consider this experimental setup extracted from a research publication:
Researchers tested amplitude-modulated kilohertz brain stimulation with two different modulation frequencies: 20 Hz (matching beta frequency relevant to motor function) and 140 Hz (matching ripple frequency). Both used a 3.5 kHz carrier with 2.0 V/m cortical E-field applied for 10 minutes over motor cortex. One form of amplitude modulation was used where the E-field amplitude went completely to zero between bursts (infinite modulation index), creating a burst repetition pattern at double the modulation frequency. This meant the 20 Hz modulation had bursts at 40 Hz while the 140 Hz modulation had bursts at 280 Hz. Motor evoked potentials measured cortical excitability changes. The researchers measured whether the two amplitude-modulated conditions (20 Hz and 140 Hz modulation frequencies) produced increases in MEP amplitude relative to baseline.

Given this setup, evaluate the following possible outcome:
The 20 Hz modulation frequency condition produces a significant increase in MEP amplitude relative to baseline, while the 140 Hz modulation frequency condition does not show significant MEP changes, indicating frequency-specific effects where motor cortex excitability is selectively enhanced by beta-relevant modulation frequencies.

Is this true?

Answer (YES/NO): NO